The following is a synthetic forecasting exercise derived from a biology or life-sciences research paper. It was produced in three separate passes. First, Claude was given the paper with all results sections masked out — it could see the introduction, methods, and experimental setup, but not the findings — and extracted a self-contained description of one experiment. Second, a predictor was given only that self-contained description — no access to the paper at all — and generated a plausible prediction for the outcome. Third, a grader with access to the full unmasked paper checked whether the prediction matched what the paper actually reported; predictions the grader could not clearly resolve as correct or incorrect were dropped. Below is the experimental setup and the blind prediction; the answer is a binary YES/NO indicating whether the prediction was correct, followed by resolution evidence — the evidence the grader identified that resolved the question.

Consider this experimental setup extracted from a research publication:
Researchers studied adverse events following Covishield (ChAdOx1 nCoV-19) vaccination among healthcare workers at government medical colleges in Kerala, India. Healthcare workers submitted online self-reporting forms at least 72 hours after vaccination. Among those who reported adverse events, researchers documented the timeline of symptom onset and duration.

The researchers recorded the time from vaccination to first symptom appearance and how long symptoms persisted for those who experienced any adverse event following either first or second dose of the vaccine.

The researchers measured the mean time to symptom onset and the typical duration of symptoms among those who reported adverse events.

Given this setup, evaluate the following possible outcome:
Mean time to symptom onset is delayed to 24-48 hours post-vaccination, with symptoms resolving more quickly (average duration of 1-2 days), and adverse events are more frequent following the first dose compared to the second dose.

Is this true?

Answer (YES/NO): NO